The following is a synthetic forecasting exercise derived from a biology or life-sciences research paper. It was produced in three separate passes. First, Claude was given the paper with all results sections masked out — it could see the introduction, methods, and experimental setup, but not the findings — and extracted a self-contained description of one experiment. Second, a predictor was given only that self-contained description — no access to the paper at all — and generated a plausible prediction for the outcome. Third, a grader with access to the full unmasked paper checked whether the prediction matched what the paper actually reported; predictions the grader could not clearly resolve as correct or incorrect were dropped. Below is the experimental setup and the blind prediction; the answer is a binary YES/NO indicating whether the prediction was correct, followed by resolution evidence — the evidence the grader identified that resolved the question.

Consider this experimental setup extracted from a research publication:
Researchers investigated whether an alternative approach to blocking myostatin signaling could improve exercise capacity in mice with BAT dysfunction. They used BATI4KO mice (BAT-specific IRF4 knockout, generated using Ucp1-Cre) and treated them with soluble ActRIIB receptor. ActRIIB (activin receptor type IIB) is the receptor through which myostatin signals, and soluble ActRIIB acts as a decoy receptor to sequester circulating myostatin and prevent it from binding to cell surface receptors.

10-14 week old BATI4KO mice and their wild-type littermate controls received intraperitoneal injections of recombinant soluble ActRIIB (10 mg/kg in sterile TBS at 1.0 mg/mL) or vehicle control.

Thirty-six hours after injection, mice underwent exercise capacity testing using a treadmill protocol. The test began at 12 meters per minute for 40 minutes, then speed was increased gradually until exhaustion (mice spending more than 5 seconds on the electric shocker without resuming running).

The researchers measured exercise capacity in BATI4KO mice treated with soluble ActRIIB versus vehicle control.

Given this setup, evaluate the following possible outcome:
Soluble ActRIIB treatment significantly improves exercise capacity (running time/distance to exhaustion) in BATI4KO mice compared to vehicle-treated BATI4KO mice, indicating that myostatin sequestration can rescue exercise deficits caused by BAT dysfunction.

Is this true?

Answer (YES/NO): YES